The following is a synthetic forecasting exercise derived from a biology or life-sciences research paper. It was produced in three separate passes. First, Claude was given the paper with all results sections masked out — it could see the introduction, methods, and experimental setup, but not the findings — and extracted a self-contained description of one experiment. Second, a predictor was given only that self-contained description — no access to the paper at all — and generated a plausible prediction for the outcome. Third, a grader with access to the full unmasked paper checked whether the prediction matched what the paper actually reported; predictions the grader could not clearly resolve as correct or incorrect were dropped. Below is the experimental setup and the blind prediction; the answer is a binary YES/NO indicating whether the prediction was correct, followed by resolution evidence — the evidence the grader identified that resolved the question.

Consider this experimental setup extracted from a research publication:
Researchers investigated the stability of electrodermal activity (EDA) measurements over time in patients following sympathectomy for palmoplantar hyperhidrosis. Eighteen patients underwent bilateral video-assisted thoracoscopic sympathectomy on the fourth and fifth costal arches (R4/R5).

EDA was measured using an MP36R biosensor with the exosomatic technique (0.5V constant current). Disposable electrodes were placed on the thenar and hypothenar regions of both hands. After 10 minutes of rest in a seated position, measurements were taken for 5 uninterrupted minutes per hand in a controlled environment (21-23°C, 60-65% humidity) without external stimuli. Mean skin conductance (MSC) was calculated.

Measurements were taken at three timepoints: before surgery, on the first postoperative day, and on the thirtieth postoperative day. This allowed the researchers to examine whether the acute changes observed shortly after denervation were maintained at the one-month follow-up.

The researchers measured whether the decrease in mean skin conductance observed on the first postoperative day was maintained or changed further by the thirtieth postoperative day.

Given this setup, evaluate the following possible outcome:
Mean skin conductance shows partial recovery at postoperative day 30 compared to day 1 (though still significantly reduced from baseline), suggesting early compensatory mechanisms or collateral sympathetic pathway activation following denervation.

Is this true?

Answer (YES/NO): YES